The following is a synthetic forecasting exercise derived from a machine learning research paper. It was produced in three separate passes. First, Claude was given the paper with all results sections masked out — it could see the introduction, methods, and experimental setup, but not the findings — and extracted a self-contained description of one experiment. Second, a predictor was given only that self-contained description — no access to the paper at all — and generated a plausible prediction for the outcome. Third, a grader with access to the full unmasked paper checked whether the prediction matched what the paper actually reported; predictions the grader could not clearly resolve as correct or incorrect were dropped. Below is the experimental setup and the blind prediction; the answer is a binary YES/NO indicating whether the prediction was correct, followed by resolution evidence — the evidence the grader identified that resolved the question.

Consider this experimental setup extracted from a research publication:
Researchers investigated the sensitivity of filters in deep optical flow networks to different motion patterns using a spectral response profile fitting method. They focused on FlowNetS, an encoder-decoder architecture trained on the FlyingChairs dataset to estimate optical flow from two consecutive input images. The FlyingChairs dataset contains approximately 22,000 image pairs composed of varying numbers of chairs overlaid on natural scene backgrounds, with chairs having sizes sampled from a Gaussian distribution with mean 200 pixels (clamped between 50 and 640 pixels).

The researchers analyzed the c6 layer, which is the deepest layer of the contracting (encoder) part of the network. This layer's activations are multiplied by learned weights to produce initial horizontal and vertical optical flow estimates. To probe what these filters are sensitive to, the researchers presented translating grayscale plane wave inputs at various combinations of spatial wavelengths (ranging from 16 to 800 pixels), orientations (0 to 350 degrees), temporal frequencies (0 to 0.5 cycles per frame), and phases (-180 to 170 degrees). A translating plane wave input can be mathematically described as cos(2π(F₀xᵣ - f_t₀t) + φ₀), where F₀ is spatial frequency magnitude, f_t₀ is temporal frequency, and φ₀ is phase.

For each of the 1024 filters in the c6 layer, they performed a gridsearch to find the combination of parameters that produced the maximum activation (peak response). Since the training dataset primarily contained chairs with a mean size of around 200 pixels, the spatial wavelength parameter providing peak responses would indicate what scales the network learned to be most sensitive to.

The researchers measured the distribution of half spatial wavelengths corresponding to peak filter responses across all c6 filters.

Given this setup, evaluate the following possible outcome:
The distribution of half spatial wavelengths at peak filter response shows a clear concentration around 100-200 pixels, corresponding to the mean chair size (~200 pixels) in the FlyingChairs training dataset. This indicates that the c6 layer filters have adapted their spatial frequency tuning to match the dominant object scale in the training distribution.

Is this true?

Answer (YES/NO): YES